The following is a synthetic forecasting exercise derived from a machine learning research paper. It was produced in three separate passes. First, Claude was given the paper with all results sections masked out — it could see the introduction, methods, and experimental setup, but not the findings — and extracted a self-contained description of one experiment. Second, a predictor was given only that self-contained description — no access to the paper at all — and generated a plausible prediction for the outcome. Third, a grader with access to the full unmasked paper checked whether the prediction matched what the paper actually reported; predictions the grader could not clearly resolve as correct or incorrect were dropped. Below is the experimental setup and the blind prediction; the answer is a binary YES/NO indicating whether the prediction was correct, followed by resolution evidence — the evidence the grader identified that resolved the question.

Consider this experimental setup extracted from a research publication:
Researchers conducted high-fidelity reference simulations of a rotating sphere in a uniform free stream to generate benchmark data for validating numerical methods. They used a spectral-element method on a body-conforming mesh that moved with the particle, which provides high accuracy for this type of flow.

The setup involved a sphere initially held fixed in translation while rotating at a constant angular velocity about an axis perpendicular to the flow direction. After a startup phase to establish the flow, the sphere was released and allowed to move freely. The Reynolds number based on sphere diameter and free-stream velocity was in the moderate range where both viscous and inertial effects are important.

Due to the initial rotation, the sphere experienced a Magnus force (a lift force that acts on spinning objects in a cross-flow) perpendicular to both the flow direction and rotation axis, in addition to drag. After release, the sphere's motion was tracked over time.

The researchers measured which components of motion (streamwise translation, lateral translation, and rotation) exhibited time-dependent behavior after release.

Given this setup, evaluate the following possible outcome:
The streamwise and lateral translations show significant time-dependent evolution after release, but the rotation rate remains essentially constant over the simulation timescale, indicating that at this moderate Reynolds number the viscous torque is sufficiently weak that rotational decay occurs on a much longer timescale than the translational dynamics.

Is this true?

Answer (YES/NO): NO